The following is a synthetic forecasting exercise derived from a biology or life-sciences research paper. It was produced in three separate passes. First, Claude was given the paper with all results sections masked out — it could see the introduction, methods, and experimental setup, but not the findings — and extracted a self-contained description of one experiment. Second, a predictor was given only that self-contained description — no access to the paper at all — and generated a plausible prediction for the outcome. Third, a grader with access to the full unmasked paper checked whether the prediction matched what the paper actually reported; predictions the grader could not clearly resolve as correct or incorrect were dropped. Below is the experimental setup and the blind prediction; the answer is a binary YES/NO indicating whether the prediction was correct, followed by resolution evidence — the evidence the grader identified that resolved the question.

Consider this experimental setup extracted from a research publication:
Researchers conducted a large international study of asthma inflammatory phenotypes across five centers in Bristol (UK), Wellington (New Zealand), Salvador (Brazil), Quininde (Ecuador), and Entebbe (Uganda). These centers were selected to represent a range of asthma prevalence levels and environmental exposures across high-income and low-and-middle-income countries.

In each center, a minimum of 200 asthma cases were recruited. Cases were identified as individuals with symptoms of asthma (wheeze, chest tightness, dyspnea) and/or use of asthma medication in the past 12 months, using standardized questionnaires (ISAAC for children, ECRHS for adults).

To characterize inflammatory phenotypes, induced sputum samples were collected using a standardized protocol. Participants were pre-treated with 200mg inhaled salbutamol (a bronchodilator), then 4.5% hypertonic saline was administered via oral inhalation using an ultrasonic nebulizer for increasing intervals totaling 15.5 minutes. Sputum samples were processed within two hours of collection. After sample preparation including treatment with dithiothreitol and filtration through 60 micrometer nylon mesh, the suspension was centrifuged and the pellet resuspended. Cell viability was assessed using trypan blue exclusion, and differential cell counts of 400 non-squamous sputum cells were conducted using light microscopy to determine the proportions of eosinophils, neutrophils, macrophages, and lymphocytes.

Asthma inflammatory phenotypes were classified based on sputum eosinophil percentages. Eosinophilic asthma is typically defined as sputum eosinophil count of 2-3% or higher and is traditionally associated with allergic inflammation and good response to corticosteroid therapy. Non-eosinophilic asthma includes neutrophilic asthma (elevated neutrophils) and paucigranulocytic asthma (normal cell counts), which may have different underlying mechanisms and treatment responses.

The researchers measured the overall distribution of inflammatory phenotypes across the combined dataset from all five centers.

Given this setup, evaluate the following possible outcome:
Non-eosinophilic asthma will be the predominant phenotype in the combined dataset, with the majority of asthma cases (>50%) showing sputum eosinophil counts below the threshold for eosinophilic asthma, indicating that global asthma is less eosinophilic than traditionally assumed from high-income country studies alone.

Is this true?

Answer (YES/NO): YES